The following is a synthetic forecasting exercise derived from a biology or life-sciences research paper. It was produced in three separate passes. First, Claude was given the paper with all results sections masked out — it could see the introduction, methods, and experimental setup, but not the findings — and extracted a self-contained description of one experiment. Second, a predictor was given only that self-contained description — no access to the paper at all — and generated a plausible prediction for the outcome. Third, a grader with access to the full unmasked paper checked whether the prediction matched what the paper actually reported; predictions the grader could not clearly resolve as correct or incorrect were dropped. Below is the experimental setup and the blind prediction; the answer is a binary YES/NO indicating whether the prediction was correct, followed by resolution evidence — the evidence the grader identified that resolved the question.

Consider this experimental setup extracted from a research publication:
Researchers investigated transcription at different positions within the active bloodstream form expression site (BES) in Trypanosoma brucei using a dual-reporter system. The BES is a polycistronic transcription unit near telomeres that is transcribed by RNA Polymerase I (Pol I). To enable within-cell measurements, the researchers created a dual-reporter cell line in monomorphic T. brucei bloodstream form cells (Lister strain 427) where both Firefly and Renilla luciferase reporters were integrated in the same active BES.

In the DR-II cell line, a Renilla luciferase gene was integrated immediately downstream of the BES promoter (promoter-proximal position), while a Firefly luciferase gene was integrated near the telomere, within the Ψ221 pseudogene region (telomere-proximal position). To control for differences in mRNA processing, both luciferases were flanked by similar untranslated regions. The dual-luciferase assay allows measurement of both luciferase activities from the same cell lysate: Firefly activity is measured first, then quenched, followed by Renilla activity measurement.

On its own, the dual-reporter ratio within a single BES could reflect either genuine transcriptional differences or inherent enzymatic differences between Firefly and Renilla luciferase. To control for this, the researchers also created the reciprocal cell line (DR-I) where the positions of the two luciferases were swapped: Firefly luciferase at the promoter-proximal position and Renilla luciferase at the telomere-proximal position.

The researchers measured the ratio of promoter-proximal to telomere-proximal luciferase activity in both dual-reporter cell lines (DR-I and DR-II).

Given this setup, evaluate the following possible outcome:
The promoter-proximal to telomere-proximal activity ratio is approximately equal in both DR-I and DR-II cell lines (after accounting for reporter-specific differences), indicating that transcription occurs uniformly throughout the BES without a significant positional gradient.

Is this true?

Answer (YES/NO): NO